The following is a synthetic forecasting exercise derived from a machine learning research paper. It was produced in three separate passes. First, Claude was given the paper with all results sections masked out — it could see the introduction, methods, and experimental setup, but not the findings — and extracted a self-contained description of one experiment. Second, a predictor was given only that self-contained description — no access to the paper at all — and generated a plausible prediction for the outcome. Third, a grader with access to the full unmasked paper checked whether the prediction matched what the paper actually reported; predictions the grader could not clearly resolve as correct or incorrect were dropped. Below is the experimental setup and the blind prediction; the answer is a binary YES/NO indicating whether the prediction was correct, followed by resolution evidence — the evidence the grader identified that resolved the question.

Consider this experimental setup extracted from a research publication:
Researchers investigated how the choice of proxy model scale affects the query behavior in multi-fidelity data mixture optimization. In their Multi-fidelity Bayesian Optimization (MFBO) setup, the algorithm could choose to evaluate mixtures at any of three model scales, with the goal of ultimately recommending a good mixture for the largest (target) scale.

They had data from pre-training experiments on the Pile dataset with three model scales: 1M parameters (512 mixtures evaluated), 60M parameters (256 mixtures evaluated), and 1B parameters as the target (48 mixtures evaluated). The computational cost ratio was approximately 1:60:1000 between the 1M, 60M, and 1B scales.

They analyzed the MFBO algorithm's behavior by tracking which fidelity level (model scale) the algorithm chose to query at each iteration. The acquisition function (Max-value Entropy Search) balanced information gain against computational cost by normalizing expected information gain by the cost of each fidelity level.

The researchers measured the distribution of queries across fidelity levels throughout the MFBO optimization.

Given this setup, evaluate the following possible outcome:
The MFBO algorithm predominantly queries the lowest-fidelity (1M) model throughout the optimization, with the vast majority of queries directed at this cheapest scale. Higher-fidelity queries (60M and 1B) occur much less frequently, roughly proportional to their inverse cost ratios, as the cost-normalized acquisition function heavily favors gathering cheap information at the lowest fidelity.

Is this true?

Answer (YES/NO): NO